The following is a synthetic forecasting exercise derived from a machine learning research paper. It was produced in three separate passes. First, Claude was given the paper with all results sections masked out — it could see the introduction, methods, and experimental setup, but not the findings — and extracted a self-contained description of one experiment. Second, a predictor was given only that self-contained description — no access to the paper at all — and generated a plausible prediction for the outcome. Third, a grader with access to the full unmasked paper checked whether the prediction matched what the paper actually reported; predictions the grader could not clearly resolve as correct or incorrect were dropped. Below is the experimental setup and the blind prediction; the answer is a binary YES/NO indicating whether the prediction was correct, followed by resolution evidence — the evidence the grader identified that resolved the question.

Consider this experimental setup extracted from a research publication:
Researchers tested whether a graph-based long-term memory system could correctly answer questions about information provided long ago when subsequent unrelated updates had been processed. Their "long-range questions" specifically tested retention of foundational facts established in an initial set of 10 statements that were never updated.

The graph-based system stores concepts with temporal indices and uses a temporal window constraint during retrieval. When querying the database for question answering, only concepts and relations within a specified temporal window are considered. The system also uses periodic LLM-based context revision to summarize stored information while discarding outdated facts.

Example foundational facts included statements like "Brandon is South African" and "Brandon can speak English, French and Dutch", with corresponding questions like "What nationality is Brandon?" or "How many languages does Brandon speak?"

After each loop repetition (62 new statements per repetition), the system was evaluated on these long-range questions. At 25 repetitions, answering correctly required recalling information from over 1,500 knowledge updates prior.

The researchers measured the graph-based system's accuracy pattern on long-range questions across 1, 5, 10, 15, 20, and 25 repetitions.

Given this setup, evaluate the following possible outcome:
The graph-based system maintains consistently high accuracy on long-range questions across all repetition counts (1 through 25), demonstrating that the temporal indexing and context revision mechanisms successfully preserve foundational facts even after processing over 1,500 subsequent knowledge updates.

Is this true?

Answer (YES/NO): NO